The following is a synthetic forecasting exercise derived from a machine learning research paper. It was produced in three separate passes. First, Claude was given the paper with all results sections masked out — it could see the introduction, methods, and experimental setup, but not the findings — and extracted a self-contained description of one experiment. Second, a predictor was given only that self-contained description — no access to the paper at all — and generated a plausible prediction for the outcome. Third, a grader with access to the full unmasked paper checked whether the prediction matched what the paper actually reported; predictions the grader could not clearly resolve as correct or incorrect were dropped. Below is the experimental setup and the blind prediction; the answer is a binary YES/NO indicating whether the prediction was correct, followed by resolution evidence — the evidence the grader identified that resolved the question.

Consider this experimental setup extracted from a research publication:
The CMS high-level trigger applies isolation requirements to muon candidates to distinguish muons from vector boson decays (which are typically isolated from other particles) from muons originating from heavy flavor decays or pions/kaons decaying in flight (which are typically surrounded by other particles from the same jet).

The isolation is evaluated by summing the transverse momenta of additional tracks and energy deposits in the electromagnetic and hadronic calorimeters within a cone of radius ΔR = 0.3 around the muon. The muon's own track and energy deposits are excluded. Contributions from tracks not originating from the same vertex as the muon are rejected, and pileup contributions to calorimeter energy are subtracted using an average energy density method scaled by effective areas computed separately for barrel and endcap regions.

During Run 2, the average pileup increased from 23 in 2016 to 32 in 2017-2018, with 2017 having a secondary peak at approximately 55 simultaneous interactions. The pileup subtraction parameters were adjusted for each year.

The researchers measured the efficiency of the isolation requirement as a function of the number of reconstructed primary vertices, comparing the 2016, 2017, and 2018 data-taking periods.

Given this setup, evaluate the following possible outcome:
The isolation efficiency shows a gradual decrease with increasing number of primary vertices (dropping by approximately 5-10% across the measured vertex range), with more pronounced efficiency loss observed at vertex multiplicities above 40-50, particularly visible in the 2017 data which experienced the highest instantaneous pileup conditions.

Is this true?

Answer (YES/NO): NO